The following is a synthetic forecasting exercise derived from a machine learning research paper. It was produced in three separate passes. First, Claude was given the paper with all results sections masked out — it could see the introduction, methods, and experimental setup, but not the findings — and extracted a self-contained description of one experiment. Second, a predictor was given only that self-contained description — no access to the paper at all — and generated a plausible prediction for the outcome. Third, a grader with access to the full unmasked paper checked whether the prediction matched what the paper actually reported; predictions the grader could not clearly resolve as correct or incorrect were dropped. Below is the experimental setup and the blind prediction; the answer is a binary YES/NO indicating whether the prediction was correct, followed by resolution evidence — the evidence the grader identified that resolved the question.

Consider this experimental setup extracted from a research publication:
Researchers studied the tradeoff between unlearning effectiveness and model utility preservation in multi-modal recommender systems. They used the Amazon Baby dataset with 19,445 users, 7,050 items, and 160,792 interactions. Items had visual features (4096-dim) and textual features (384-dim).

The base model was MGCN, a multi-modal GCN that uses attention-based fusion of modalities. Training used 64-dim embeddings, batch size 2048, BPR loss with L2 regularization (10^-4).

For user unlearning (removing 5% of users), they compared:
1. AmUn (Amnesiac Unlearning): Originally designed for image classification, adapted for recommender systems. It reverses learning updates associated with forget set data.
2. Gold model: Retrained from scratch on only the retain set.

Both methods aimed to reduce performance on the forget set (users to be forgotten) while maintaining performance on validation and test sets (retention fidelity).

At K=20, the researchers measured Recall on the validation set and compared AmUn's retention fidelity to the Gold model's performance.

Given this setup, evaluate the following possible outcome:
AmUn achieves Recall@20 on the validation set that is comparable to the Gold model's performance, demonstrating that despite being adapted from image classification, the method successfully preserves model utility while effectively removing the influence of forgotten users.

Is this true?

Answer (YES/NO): NO